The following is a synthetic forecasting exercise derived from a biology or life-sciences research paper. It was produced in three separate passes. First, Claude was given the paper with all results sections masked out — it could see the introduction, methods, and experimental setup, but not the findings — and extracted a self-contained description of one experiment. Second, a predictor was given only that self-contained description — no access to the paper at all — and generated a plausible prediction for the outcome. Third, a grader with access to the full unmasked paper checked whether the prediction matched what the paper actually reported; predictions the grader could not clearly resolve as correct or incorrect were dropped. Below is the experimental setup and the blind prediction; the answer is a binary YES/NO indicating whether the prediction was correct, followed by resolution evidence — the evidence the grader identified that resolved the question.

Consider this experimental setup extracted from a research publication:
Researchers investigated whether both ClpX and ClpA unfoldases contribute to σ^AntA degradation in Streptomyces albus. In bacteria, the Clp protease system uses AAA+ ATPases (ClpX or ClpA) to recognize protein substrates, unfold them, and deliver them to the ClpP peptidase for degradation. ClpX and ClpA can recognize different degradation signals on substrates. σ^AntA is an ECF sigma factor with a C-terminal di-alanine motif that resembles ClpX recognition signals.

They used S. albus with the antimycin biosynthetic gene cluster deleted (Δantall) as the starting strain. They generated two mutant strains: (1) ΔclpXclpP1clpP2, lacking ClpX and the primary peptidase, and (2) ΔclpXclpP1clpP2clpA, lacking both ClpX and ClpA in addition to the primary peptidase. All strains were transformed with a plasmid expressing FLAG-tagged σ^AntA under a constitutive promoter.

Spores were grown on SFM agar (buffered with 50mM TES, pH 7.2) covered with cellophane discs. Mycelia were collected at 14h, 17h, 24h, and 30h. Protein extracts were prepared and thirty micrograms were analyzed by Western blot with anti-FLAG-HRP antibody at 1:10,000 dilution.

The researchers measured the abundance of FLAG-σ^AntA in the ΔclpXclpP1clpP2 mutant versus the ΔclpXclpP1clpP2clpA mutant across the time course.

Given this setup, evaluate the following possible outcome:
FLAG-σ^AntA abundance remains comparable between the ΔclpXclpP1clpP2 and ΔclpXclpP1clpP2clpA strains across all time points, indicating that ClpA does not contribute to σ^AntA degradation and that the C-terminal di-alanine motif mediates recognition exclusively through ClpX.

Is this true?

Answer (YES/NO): NO